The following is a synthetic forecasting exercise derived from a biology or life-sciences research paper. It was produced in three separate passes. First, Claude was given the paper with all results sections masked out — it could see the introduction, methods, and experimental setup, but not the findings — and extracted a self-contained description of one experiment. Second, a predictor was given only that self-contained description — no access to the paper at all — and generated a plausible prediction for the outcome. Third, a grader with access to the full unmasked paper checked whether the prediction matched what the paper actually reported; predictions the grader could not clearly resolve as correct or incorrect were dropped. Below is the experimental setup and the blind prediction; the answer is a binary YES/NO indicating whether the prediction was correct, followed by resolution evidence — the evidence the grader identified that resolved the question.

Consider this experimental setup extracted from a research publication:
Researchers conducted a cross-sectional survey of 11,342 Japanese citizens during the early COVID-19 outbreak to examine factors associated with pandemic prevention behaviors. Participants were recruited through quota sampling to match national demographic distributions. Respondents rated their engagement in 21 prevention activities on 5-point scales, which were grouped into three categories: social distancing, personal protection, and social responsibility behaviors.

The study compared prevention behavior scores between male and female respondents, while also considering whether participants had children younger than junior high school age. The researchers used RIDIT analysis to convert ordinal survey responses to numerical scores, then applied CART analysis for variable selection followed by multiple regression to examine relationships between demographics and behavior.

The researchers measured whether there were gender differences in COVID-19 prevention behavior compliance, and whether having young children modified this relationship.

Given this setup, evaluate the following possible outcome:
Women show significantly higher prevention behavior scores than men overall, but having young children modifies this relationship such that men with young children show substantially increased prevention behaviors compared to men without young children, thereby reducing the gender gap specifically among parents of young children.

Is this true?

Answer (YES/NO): NO